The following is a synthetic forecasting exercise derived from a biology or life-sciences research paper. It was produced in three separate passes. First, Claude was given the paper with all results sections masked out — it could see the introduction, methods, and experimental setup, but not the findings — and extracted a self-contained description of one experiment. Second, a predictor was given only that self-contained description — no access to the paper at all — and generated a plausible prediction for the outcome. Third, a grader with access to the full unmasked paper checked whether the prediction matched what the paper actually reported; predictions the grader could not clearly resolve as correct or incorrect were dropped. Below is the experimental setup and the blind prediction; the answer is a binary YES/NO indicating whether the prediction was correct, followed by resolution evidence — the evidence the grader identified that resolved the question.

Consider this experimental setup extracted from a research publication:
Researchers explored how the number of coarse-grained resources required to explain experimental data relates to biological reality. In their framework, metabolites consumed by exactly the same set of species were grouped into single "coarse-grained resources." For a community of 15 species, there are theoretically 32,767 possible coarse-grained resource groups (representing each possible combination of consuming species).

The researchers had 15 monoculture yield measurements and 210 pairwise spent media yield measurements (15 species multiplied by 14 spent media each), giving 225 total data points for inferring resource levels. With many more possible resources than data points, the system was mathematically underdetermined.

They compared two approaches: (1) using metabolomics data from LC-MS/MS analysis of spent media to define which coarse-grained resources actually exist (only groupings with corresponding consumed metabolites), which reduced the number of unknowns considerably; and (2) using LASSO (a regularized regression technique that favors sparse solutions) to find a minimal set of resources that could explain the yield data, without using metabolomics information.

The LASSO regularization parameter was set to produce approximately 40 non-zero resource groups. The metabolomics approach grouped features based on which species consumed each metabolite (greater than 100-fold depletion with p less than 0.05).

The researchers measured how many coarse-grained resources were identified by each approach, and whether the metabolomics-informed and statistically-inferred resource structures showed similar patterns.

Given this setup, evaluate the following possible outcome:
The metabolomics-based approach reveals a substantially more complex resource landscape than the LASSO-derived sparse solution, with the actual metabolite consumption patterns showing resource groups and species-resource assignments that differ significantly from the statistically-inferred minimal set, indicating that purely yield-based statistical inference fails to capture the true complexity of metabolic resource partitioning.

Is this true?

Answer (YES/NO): NO